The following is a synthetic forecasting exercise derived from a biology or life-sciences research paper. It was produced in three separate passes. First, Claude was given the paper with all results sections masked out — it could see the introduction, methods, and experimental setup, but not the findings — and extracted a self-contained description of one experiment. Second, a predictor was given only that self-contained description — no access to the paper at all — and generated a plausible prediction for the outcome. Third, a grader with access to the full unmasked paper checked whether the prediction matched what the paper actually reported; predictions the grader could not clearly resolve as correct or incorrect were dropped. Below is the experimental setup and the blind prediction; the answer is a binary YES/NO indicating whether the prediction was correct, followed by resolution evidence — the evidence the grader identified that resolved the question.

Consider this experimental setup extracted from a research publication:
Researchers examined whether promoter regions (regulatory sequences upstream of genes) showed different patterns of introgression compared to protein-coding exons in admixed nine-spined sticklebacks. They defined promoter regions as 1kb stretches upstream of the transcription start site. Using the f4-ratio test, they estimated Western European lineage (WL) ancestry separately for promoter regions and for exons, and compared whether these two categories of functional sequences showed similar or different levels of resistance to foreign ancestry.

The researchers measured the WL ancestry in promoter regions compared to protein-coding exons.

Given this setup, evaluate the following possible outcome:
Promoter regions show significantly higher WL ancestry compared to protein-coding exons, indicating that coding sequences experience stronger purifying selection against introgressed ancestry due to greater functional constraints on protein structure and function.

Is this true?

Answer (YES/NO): NO